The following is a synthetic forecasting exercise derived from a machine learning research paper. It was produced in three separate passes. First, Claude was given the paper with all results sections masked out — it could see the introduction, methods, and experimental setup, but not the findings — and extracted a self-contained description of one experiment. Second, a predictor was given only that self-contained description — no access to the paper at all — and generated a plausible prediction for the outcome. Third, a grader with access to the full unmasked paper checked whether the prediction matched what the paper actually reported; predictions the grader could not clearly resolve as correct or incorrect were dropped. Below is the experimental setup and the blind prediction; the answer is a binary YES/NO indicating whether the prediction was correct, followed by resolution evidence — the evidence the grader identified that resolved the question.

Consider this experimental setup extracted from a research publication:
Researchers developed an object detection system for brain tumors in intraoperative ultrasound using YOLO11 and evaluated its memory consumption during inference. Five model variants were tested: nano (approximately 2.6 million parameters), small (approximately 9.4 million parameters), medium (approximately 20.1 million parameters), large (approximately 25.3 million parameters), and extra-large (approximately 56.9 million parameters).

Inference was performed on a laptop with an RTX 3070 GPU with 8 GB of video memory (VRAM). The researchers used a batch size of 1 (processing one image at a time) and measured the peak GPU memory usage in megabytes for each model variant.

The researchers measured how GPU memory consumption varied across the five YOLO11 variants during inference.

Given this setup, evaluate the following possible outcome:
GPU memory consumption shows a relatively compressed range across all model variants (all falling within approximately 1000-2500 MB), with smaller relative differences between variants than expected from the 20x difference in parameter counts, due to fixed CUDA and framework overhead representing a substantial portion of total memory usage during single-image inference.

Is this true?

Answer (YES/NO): YES